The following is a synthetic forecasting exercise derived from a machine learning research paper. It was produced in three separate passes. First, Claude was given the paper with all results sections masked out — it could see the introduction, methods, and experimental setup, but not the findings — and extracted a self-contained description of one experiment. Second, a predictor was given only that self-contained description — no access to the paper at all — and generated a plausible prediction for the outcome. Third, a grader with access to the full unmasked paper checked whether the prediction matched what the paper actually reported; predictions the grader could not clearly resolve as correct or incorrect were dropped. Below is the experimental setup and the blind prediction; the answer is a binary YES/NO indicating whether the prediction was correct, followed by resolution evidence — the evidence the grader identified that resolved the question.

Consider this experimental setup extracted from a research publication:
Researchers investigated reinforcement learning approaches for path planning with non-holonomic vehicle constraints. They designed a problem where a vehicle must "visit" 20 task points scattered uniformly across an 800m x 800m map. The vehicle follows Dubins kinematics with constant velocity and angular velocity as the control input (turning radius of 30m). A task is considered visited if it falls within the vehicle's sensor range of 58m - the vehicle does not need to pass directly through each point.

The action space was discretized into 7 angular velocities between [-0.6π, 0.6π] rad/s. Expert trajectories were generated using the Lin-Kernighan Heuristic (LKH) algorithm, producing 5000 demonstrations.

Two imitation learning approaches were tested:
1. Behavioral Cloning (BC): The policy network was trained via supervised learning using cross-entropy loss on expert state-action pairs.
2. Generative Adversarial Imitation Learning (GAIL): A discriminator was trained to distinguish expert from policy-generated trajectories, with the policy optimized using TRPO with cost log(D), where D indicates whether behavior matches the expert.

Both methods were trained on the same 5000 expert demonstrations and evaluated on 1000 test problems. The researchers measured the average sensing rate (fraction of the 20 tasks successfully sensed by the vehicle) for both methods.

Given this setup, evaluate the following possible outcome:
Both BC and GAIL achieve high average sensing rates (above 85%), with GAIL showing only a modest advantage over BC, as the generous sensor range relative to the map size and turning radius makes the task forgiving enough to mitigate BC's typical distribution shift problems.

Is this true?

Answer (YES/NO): NO